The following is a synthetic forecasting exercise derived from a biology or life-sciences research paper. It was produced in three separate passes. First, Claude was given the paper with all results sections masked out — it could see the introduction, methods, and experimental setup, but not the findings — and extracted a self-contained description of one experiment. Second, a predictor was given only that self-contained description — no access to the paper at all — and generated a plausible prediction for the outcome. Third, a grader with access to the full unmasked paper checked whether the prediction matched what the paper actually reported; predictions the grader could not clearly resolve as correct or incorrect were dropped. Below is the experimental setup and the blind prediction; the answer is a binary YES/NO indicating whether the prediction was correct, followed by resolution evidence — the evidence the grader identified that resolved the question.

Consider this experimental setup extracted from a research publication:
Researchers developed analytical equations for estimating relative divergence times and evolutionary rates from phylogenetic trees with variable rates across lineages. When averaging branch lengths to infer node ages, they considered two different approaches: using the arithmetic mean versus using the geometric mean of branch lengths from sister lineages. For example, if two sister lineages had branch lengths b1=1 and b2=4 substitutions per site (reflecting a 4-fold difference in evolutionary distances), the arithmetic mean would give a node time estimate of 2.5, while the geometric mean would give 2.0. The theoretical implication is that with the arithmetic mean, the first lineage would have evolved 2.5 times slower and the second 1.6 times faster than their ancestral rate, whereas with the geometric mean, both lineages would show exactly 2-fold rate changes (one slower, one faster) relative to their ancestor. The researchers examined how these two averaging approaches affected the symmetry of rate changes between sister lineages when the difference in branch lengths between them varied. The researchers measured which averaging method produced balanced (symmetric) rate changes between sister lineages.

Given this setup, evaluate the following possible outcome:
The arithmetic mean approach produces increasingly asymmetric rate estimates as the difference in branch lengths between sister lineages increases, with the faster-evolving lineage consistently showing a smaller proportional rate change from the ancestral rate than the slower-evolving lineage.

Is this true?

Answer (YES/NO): YES